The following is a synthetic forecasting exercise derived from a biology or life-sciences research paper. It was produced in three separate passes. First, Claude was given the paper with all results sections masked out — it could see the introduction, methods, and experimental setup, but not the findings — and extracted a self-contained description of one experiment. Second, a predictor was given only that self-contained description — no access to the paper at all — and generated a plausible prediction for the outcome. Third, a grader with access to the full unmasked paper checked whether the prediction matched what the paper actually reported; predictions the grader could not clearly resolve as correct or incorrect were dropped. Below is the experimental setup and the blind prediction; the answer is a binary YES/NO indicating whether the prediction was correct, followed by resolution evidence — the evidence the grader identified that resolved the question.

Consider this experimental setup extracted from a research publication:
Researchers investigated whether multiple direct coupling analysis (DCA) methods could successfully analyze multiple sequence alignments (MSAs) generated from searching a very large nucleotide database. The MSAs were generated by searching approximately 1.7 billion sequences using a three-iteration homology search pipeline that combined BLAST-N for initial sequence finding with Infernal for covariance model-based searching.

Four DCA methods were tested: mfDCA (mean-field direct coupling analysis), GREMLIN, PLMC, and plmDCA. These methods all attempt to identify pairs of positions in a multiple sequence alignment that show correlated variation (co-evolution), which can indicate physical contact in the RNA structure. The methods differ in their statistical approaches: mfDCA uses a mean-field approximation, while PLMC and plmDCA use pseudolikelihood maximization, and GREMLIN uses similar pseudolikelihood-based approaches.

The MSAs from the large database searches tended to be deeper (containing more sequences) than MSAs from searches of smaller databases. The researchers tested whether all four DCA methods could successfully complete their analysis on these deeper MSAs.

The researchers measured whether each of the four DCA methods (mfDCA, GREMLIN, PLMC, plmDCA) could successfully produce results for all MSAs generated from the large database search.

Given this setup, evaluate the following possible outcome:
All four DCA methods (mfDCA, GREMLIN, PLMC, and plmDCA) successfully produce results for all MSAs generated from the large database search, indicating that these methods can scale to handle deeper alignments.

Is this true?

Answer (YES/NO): NO